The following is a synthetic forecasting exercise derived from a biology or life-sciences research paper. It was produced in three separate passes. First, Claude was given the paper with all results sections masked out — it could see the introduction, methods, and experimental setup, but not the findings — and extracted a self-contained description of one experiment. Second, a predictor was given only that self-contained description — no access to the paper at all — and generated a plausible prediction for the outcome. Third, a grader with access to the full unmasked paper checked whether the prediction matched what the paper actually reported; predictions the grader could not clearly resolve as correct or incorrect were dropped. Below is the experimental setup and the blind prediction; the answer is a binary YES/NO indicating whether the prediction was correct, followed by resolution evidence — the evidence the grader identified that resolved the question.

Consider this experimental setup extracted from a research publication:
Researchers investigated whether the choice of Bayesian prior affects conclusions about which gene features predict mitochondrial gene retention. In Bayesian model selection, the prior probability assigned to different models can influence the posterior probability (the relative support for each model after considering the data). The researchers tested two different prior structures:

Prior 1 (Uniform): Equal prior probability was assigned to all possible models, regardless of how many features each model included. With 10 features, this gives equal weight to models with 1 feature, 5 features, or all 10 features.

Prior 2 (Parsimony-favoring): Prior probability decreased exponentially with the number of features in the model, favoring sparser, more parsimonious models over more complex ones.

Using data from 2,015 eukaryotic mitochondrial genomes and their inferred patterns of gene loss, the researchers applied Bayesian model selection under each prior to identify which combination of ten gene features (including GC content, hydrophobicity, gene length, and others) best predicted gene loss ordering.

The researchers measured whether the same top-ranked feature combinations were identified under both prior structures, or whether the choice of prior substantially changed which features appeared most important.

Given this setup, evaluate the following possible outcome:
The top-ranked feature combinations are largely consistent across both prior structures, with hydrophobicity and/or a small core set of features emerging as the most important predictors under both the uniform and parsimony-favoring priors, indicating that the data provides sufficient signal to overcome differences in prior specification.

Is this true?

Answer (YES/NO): YES